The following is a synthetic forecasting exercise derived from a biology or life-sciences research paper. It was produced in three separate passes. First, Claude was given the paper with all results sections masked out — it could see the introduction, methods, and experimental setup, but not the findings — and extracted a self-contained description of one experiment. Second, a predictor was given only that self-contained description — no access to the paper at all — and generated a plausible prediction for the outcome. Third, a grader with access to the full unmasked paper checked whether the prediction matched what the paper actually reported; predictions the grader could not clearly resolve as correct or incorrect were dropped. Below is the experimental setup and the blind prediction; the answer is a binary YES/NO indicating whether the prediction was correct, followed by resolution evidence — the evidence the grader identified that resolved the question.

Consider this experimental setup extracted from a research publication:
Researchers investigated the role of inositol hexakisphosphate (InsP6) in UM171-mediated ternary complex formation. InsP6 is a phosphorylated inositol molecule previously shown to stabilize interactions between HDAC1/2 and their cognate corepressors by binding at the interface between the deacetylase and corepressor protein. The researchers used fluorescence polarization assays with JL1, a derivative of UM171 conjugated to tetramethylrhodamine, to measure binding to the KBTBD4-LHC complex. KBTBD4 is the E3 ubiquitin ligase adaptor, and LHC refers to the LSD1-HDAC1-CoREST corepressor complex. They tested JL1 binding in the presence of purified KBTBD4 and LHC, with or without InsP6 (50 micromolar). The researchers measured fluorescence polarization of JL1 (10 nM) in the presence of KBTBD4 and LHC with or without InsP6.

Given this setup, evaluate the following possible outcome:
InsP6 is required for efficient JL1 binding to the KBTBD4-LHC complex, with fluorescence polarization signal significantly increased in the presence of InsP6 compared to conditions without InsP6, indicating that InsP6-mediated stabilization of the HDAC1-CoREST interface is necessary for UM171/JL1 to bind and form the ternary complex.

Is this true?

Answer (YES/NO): YES